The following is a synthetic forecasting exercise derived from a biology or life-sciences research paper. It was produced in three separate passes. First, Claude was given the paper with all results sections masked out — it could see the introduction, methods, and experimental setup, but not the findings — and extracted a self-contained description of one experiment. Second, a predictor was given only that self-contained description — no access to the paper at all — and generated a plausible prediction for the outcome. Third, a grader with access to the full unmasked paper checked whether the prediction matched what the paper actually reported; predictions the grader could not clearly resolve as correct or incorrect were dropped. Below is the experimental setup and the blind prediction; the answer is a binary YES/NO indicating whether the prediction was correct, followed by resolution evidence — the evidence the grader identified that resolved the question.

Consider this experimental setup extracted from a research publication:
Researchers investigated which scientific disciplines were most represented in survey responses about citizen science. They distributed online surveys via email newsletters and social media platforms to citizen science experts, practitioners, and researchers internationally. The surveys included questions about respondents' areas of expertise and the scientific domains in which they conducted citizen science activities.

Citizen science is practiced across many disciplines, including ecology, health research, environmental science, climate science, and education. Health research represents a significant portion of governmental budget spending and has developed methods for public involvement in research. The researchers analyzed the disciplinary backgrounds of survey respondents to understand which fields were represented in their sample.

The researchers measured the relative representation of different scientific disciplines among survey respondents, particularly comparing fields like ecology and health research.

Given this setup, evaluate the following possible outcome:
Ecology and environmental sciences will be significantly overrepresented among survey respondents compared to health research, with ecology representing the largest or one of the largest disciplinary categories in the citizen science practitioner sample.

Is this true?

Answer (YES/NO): YES